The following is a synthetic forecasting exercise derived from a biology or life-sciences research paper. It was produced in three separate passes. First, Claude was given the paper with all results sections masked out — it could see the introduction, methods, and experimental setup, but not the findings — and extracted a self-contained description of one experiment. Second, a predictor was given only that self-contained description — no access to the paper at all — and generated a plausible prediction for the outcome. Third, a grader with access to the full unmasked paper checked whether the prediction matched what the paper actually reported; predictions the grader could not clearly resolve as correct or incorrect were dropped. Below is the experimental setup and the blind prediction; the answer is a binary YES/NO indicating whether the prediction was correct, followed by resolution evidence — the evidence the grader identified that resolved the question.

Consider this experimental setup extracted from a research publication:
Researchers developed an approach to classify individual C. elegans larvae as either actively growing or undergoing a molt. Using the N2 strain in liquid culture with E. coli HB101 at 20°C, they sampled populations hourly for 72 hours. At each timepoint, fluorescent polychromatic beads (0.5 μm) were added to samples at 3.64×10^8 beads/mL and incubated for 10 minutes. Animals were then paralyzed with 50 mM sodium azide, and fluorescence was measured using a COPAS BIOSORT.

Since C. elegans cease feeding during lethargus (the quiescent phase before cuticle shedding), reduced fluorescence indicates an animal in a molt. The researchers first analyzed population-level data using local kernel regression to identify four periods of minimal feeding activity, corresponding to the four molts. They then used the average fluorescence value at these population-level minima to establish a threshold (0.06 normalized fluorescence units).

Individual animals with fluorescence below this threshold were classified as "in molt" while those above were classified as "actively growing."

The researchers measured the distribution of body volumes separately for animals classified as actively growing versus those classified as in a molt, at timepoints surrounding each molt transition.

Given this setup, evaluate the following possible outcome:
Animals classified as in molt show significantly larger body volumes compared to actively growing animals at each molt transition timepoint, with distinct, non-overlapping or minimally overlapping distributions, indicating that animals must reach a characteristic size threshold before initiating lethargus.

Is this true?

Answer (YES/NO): NO